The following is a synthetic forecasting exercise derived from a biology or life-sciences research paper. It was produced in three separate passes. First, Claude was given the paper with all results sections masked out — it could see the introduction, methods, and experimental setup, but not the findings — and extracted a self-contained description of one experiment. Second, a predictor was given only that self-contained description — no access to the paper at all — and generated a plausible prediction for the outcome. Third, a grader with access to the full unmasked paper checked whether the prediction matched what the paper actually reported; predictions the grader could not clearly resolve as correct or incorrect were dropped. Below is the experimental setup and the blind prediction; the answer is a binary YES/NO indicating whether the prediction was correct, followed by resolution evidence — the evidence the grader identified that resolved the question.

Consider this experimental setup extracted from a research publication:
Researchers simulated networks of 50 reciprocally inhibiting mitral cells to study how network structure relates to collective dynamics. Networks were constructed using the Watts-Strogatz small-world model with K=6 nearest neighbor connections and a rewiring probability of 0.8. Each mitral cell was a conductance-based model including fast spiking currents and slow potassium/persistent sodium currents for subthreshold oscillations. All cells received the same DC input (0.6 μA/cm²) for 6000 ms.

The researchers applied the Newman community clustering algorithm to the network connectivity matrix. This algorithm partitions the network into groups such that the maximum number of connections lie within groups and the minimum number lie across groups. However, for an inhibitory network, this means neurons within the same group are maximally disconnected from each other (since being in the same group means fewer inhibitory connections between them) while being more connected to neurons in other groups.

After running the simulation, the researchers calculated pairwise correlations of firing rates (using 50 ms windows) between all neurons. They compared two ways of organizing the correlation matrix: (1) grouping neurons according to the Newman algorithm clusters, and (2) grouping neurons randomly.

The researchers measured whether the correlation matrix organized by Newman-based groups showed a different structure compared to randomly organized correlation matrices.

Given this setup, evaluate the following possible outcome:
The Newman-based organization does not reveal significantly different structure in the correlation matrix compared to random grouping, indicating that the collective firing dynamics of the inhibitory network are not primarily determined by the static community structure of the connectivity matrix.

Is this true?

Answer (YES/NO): NO